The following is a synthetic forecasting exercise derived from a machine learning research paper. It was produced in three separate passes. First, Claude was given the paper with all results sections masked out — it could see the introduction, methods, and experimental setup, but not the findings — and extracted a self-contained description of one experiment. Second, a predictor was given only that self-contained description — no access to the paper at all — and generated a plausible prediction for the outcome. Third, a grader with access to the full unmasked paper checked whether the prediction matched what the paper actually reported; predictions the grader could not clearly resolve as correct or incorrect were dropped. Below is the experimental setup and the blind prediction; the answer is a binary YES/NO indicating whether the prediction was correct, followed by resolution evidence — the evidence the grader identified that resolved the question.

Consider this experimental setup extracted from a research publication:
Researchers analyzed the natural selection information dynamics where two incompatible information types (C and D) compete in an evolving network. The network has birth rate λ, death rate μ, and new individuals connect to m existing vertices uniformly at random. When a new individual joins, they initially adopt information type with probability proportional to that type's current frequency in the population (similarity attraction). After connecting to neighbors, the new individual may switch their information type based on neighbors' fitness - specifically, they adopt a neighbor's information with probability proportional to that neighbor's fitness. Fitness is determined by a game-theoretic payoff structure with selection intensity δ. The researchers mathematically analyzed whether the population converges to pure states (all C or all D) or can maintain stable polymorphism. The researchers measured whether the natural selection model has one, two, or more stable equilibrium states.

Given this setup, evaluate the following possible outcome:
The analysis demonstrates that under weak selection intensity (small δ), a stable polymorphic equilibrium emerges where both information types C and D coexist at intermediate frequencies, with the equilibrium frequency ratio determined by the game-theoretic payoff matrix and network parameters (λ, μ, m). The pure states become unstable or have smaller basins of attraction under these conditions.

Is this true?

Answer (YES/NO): NO